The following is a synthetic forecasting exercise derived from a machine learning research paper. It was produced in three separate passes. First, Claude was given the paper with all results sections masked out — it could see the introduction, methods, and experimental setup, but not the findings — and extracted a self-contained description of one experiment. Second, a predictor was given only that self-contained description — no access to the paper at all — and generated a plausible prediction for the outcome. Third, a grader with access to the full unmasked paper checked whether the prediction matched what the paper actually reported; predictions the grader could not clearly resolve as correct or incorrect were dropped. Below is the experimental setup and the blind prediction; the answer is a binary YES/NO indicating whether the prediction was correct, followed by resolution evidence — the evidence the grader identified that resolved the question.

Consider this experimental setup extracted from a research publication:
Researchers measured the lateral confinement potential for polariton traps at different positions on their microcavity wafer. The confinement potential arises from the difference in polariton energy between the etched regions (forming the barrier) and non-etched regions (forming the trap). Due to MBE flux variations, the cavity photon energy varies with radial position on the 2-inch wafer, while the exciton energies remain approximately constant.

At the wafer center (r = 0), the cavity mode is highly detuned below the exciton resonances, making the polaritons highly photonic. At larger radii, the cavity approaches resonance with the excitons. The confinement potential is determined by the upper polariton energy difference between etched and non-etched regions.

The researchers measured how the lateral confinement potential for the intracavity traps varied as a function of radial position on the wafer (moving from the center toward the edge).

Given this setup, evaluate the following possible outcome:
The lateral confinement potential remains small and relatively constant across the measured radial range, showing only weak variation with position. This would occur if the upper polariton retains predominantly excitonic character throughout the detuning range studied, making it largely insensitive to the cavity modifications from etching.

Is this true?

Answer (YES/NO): NO